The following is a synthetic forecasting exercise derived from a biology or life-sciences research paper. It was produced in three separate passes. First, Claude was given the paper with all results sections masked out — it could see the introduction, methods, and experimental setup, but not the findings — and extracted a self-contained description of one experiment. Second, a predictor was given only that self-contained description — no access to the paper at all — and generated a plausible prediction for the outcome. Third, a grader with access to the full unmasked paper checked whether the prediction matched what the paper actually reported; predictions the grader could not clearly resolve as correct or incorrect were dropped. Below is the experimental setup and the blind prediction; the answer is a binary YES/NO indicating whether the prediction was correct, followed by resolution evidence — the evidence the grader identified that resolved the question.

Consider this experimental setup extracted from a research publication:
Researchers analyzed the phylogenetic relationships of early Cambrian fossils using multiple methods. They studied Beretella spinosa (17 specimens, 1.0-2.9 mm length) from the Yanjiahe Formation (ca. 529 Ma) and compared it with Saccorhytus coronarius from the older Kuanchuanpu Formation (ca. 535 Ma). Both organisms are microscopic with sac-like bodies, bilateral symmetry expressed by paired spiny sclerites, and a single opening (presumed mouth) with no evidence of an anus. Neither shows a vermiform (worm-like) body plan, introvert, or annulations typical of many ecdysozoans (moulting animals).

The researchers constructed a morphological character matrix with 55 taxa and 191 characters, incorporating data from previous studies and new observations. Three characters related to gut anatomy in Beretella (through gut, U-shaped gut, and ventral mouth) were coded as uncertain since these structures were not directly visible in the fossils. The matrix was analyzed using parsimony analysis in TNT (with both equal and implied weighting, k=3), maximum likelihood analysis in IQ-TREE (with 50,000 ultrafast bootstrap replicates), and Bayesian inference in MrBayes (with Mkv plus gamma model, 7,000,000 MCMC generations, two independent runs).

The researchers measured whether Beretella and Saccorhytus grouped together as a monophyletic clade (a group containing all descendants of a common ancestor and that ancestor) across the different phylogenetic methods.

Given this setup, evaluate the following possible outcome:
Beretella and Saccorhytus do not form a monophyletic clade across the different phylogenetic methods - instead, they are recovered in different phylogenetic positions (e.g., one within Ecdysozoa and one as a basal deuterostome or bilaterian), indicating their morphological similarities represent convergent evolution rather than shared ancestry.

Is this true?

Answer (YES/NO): NO